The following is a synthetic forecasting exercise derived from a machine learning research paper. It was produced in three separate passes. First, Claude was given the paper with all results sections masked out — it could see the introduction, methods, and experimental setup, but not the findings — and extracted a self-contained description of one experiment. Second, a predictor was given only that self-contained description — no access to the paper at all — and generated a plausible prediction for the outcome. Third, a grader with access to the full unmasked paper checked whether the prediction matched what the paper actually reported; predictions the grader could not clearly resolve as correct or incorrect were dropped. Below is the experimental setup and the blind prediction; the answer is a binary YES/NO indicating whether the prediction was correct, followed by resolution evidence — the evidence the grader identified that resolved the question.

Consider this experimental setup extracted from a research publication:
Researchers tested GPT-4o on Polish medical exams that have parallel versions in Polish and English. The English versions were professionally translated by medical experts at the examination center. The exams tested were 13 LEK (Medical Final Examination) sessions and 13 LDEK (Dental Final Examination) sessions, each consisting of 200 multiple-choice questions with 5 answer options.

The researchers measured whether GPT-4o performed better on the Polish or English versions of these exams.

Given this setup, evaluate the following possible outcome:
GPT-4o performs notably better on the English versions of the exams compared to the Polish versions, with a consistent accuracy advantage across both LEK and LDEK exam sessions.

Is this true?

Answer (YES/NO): NO